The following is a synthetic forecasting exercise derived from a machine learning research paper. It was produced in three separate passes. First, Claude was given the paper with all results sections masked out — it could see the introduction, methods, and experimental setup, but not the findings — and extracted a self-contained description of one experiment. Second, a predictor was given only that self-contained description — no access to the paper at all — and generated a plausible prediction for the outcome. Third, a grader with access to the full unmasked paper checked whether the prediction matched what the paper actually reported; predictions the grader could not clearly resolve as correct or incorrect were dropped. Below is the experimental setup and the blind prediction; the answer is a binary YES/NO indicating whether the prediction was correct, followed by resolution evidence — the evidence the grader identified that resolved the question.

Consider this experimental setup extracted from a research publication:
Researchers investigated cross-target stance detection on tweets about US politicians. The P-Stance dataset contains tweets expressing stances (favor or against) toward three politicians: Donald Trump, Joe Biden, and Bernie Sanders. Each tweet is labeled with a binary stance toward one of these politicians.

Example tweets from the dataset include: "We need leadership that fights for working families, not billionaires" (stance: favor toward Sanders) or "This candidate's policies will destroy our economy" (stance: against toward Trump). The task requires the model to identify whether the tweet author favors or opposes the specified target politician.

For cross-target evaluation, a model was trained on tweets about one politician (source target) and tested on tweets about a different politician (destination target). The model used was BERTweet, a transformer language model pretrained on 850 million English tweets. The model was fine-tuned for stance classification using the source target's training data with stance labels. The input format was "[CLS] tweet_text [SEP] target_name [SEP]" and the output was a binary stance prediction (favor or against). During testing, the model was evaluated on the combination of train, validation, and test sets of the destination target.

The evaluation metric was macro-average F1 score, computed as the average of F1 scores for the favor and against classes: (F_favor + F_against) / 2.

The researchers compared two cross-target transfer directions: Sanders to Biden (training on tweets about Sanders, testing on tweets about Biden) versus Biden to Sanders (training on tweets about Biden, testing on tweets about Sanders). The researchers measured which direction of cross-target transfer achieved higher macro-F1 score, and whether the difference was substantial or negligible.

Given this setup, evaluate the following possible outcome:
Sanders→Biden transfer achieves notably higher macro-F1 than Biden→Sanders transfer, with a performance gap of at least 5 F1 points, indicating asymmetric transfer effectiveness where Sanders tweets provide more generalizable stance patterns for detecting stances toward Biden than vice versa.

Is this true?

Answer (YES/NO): YES